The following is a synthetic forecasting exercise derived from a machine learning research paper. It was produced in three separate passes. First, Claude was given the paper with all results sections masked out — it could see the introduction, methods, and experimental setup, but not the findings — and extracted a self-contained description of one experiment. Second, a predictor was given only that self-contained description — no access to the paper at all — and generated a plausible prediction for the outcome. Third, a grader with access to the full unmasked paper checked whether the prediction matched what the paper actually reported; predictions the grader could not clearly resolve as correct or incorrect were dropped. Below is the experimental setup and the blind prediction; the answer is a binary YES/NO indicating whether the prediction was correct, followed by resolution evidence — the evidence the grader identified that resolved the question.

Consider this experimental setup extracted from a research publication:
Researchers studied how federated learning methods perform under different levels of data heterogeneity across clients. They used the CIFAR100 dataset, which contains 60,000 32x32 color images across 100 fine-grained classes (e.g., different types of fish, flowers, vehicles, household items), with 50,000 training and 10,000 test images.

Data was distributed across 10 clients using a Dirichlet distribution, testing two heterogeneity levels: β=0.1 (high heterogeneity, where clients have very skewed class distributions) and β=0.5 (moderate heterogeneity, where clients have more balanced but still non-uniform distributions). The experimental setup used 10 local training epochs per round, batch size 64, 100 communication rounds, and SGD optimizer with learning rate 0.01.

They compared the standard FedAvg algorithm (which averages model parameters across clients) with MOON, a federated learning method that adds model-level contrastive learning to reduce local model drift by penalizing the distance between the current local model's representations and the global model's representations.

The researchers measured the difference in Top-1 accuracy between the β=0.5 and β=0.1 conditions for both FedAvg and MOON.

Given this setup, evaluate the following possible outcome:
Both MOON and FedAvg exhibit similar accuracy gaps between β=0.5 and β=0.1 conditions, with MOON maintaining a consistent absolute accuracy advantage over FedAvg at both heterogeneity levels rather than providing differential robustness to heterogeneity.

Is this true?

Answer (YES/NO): YES